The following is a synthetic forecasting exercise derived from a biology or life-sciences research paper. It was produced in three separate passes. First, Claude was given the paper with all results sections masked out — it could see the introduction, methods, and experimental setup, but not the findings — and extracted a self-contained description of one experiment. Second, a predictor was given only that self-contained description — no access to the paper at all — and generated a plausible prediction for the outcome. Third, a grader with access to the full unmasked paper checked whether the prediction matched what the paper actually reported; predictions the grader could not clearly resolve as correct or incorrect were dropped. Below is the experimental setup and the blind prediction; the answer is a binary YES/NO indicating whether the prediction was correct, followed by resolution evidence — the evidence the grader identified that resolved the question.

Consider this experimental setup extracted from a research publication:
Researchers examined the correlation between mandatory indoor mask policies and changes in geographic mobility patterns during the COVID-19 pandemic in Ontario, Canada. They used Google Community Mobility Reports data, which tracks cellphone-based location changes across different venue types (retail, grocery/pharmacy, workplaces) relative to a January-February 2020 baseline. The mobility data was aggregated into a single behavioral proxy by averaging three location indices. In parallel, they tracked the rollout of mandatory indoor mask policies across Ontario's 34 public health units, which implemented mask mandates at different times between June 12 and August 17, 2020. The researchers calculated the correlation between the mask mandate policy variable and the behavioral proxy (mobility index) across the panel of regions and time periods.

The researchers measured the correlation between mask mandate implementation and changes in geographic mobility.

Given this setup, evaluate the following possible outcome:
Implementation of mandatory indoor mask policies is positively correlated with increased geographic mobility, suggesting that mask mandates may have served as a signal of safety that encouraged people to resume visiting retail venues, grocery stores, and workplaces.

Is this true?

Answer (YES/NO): NO